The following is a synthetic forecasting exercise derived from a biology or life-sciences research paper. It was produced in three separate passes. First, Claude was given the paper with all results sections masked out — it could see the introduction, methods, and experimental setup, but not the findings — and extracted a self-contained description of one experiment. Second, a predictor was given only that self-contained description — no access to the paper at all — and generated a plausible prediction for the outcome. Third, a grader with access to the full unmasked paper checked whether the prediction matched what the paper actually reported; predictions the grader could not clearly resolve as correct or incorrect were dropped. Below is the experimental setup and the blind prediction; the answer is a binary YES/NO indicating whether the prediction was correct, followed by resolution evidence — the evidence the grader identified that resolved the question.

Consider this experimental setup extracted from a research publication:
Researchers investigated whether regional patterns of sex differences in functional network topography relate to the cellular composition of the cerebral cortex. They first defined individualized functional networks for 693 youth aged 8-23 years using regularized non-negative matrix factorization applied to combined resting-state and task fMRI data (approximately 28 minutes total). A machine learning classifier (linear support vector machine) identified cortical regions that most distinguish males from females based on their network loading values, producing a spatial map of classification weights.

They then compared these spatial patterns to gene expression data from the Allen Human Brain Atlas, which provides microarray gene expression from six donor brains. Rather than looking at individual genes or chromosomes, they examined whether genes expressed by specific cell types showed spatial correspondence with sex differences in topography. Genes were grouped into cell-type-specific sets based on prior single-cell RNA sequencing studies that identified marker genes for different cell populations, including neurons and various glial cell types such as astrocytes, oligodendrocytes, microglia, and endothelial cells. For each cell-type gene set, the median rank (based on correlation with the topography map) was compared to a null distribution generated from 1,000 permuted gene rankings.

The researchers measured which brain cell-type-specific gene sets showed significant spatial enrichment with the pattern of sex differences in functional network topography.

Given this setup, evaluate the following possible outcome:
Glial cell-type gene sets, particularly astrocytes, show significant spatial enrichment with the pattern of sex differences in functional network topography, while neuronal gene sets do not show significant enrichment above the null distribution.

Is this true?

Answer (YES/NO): NO